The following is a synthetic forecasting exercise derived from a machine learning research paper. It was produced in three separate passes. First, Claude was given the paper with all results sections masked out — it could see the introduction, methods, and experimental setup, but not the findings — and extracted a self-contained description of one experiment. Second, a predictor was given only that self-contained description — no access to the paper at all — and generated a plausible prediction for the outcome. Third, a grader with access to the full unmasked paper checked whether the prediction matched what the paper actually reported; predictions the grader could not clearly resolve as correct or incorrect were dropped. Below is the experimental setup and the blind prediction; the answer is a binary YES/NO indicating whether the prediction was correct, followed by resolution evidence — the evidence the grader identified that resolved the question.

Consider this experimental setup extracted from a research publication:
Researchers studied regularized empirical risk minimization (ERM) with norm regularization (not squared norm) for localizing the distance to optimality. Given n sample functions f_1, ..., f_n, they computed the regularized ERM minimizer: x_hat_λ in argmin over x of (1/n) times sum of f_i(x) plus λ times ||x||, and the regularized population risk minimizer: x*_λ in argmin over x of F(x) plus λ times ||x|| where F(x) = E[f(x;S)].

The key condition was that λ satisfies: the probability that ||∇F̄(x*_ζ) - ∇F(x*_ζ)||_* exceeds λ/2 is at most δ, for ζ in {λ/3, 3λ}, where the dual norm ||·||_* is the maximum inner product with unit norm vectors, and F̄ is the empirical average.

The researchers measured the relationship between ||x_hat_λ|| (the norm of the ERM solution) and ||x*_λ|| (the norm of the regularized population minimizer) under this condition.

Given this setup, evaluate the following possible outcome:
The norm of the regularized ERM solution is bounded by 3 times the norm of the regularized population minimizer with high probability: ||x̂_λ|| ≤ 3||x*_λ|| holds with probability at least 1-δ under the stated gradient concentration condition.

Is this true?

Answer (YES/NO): NO